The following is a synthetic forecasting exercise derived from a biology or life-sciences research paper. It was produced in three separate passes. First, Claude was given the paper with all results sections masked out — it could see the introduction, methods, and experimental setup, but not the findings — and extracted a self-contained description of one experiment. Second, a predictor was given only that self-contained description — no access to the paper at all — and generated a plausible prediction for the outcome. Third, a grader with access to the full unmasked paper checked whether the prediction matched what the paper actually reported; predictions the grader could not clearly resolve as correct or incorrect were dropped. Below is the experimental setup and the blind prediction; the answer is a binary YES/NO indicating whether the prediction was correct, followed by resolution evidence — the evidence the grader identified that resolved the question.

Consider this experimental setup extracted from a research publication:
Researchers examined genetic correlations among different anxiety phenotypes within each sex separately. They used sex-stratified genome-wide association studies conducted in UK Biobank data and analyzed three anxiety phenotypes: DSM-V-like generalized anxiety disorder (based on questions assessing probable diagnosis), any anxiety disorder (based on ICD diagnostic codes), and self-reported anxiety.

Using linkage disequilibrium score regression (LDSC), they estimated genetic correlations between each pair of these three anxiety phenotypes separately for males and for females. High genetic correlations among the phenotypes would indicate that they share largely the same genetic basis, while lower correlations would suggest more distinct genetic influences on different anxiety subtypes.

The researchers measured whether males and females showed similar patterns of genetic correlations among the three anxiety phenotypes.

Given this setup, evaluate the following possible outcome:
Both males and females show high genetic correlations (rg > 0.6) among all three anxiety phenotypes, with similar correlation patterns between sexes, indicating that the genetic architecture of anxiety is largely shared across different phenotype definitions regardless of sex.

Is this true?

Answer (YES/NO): NO